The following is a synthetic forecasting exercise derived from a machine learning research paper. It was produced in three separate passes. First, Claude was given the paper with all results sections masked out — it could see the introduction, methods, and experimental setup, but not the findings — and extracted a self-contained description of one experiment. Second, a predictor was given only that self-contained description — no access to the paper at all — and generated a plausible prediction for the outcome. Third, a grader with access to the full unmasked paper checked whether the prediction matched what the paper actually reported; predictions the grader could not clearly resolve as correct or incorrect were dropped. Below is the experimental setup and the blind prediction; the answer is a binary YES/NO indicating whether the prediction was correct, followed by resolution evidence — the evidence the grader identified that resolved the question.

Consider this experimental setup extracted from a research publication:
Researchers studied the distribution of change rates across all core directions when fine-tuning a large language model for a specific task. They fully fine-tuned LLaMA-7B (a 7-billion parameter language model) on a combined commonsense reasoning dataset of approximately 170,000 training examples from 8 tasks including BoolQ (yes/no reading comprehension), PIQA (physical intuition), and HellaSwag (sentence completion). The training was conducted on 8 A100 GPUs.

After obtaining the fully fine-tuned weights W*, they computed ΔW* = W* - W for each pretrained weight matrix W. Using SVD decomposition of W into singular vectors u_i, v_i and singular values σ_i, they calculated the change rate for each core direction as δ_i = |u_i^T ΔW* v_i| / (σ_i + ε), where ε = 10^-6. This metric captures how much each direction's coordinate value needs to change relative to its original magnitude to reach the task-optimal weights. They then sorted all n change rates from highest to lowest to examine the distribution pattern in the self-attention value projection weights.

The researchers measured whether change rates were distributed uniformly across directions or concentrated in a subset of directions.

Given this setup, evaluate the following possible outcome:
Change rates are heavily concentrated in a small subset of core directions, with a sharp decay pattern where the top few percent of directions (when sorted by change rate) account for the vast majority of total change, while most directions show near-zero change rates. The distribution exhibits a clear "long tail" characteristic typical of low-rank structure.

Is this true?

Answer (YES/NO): YES